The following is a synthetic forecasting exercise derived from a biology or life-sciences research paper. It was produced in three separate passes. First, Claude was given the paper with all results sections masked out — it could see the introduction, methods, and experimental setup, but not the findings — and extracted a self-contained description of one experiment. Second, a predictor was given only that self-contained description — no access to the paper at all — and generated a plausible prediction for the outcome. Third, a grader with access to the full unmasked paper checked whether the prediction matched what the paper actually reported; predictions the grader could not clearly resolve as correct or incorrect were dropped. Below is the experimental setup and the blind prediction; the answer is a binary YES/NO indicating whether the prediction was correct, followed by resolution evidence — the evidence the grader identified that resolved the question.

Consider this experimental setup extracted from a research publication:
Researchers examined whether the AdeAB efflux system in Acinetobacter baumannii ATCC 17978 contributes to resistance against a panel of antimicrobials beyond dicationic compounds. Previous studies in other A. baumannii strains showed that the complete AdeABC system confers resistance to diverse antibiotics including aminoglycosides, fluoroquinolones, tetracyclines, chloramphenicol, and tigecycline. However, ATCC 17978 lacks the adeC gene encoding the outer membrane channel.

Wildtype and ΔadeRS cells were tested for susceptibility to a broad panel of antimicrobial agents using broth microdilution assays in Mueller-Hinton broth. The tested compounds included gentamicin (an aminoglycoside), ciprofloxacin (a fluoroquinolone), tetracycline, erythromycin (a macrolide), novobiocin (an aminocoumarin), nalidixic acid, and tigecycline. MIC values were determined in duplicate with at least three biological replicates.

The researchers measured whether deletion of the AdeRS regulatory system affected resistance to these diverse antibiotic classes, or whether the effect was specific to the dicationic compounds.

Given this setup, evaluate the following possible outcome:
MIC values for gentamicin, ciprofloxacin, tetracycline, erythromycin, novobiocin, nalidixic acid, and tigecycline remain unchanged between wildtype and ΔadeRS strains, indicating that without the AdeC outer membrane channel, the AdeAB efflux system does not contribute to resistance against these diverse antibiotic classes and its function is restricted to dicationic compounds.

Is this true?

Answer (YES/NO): NO